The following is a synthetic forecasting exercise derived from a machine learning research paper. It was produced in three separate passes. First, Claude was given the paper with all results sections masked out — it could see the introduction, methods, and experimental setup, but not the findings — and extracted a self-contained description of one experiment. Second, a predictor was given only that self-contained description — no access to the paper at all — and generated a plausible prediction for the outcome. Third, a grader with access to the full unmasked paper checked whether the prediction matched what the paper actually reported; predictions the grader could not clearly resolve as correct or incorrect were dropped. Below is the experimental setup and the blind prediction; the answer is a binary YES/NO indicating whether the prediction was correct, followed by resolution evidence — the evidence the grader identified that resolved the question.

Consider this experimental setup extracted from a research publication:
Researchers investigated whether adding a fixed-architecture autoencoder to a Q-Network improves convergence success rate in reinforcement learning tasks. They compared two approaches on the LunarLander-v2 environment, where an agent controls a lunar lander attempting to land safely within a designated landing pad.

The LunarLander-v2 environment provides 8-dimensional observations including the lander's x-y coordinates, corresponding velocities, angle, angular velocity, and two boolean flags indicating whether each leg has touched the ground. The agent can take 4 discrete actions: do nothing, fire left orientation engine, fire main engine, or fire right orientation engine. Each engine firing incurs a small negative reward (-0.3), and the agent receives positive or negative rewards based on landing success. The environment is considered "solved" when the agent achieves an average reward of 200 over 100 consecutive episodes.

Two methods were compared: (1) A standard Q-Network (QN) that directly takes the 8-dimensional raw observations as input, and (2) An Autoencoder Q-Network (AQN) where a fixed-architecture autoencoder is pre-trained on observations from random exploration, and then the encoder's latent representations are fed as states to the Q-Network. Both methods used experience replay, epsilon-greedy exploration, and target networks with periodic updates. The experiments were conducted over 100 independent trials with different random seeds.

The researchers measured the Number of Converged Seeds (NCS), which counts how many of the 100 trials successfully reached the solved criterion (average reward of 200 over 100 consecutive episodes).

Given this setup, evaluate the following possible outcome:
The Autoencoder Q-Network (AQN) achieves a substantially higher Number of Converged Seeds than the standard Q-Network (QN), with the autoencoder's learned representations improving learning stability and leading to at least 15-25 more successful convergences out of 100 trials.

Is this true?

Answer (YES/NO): YES